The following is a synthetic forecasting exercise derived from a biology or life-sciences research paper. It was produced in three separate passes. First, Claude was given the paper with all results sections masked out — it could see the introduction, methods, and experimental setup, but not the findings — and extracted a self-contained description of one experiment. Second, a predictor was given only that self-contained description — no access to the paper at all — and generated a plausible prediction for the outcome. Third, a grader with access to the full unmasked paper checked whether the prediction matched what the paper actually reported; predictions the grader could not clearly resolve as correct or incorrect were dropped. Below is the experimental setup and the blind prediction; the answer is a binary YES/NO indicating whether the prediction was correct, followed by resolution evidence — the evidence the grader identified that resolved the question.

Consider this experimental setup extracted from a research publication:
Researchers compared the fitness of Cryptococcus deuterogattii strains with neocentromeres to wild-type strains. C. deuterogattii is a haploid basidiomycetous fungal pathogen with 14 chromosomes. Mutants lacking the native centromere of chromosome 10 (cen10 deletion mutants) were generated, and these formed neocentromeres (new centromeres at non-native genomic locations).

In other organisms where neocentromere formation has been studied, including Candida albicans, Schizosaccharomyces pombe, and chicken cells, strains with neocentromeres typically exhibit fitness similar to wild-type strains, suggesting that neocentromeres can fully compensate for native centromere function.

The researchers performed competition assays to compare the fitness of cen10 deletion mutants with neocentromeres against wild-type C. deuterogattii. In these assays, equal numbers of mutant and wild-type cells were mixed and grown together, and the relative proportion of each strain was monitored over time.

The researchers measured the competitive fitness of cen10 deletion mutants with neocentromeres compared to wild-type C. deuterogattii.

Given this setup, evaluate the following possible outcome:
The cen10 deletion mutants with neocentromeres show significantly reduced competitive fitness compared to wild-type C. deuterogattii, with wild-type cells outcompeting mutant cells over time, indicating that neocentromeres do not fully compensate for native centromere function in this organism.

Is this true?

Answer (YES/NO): YES